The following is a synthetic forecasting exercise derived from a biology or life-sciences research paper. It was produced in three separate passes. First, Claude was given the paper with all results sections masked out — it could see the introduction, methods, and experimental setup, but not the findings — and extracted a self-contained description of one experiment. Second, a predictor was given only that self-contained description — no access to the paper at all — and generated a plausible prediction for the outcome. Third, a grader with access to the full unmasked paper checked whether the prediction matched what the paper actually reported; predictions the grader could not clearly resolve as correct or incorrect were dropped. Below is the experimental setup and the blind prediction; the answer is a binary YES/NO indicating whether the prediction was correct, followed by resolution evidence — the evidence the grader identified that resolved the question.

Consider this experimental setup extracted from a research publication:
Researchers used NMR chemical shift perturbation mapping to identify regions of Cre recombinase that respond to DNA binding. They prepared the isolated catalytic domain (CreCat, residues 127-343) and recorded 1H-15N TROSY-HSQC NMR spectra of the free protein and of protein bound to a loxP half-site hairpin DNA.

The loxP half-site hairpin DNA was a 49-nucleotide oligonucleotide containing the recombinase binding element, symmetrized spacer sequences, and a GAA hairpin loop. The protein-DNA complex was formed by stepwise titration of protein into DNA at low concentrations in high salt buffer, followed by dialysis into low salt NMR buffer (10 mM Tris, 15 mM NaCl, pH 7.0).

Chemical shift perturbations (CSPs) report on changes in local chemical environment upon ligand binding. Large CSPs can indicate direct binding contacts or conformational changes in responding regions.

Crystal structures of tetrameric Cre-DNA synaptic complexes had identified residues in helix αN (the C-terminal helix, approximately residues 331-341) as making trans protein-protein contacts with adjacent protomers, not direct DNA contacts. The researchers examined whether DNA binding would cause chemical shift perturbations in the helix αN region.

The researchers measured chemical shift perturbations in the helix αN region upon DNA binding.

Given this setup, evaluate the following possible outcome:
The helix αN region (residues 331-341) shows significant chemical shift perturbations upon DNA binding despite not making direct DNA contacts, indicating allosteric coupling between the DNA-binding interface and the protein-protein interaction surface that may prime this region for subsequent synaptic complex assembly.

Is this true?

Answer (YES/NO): YES